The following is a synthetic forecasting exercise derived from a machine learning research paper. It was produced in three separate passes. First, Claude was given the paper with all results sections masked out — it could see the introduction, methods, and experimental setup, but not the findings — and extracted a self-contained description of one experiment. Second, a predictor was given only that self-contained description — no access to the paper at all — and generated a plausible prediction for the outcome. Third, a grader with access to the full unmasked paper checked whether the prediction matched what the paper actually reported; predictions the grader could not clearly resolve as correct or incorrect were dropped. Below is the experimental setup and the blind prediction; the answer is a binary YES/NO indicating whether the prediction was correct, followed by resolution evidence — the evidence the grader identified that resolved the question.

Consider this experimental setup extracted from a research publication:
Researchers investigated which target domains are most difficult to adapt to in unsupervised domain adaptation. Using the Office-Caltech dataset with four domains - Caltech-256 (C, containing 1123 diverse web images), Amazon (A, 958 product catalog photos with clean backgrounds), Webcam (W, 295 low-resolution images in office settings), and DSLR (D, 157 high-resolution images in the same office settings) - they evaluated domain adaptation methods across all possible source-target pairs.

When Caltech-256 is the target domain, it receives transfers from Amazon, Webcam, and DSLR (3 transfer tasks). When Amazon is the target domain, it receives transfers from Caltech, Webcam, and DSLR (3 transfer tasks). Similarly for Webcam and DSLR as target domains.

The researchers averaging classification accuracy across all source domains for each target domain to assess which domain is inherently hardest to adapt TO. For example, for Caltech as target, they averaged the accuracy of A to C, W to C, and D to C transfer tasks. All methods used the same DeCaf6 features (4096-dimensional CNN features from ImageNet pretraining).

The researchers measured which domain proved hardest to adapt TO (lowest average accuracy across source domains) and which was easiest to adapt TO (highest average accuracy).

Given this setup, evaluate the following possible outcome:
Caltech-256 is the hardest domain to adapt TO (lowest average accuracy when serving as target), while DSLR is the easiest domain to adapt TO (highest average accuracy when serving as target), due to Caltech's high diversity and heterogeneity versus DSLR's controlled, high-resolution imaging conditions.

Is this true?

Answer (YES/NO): NO